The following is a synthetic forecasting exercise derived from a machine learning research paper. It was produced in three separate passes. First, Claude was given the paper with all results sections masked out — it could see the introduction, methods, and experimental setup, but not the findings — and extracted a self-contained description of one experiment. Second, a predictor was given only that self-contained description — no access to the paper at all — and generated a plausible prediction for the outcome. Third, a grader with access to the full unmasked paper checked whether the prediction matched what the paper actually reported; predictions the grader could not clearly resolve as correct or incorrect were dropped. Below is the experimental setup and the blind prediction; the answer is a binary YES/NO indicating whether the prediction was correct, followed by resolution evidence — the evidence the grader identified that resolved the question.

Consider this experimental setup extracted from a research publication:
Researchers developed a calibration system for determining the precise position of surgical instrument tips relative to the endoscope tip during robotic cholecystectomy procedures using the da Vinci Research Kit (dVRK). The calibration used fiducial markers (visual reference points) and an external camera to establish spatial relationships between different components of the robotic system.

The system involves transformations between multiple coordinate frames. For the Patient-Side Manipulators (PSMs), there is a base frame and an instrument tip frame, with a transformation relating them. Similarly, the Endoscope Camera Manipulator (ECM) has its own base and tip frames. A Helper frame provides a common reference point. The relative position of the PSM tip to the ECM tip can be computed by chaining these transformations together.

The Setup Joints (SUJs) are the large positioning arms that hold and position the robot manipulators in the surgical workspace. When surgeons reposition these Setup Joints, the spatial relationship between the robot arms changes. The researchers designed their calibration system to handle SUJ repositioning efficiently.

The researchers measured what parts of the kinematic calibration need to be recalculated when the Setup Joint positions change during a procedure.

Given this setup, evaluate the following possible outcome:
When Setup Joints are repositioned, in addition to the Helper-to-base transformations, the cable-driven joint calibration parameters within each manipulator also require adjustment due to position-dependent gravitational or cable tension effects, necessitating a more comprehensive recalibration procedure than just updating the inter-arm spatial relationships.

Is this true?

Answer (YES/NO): NO